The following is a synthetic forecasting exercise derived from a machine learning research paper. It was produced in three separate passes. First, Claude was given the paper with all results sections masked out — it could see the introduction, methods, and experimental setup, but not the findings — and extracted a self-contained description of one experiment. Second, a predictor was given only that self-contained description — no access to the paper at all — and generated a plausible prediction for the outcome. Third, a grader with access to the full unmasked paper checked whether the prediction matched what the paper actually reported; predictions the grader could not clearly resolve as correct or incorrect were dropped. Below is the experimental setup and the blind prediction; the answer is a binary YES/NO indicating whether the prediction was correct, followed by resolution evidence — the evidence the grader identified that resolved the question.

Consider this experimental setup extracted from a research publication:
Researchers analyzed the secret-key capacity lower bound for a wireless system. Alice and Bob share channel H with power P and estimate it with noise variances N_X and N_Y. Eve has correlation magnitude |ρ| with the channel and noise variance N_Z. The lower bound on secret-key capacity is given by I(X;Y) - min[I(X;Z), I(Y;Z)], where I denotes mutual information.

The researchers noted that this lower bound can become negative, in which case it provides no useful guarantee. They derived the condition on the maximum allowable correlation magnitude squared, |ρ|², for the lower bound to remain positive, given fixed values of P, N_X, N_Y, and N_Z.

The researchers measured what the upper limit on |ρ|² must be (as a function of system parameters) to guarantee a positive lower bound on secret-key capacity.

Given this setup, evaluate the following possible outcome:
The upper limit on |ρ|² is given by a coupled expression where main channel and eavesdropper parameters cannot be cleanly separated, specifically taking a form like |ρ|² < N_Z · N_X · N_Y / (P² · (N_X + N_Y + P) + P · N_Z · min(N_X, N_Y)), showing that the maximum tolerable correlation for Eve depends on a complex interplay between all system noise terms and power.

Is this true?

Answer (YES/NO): NO